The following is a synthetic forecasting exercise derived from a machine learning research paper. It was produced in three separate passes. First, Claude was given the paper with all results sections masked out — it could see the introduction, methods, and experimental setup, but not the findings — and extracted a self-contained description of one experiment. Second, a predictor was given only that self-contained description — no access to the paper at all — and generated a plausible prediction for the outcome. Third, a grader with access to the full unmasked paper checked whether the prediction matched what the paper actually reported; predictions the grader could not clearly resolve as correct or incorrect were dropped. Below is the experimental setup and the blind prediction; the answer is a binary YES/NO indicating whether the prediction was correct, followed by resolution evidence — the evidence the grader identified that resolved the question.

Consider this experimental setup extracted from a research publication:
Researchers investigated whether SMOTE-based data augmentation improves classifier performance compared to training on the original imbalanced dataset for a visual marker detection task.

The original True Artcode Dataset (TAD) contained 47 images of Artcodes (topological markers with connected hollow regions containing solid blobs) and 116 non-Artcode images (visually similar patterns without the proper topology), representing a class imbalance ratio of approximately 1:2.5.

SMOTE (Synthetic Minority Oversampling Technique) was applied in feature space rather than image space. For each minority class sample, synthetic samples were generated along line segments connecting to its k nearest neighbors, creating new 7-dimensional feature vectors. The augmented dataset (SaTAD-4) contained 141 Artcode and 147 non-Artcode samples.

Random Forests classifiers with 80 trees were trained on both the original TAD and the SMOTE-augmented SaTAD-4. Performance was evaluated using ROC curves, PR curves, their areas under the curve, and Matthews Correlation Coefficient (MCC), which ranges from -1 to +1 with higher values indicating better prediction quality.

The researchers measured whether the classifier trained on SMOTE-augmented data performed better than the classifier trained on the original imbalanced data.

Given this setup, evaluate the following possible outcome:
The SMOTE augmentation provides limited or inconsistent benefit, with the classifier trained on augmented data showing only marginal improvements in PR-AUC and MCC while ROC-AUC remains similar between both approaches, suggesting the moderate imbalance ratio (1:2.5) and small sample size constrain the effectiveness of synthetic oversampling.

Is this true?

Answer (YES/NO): NO